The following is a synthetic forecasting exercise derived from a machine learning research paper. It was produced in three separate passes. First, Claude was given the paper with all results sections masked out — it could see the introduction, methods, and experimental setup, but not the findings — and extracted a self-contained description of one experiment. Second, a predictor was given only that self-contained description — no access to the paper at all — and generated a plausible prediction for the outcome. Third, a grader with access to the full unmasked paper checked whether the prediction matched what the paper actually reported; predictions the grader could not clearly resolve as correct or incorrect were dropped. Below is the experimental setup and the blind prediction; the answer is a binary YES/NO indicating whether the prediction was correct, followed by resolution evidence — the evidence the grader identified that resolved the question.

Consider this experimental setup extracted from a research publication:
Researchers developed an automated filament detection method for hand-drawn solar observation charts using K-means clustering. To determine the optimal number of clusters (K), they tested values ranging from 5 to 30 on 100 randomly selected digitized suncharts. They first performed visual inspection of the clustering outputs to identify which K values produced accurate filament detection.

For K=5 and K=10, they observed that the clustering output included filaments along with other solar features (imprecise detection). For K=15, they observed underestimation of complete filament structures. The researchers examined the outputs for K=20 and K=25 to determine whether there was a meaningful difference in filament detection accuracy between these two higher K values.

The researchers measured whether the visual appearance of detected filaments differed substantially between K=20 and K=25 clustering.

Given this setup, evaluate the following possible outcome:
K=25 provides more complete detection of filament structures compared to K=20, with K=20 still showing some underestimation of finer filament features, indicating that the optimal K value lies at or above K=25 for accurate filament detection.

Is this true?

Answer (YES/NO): NO